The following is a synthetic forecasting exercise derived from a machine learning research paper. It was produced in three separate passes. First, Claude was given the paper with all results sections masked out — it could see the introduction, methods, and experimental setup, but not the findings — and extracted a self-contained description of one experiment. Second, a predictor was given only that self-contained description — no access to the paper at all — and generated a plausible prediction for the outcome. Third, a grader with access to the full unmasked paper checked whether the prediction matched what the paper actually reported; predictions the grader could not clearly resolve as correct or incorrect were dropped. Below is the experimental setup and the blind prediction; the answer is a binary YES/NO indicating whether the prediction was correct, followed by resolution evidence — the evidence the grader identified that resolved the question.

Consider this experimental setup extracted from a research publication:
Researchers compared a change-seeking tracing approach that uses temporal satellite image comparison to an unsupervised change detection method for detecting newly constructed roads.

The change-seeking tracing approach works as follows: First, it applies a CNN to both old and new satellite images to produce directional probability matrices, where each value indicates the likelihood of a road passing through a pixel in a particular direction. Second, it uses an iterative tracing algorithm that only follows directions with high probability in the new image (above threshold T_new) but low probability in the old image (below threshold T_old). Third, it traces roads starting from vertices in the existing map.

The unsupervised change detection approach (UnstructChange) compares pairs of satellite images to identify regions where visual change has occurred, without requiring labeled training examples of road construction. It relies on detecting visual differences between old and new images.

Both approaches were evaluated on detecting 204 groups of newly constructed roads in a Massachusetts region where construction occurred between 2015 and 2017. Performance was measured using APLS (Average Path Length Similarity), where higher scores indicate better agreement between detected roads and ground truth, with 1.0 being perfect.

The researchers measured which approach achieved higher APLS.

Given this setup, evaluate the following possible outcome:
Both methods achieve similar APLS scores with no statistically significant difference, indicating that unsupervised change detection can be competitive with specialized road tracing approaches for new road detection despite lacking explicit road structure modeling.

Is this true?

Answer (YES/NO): NO